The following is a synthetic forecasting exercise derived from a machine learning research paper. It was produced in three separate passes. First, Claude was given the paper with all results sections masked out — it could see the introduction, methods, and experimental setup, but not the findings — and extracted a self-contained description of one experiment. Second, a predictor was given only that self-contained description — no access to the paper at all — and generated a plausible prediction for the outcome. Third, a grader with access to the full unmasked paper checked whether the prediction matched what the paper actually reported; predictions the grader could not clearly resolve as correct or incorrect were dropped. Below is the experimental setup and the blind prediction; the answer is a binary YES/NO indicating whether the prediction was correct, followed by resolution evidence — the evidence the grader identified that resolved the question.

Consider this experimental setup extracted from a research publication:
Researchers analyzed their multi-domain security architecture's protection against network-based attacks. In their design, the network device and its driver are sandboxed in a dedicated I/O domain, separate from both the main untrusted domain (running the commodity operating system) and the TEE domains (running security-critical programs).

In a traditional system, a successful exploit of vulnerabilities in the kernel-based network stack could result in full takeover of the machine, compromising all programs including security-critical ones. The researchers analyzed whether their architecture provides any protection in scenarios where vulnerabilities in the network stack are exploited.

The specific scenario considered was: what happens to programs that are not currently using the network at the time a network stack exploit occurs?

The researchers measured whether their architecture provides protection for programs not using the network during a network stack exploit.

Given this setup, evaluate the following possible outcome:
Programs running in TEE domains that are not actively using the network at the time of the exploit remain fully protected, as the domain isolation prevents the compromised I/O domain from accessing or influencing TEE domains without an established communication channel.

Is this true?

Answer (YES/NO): YES